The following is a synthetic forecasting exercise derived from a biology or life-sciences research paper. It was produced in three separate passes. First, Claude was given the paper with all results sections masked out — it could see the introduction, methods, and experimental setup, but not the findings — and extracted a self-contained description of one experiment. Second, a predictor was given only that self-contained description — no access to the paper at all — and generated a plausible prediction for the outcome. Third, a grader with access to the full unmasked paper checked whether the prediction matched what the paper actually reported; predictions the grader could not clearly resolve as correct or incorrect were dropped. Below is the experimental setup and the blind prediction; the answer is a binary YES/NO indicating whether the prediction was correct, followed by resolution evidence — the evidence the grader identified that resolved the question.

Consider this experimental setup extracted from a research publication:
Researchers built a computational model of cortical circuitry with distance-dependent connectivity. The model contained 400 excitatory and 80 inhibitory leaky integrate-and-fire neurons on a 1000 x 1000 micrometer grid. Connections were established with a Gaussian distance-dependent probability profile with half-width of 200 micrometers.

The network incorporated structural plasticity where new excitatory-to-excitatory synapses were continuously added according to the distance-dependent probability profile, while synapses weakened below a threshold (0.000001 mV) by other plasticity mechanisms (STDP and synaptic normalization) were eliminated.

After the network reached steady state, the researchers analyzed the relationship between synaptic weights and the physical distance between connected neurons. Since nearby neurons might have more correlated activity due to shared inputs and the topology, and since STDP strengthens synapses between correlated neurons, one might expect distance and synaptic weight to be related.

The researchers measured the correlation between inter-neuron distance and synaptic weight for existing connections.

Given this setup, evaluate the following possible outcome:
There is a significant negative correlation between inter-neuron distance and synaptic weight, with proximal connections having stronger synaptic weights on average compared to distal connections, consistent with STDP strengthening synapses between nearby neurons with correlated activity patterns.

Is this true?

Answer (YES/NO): NO